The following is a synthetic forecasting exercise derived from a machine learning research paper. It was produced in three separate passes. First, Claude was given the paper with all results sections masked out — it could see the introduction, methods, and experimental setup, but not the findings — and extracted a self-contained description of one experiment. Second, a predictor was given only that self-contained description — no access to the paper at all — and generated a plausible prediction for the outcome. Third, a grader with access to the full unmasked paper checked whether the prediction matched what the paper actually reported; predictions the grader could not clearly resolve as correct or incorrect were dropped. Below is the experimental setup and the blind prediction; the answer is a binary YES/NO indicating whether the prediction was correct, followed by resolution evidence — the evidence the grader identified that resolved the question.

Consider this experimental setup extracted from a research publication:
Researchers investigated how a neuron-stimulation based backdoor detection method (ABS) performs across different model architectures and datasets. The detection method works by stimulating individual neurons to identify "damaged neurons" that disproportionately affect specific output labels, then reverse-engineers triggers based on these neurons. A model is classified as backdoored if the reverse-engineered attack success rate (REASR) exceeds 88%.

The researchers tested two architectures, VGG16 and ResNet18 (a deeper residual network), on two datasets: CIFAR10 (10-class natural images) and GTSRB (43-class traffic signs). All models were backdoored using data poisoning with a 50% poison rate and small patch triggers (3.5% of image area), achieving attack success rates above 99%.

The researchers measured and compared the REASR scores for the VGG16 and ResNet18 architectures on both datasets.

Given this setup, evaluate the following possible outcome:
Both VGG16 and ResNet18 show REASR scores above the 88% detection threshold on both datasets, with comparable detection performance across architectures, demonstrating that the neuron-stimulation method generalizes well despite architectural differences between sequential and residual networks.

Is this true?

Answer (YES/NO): NO